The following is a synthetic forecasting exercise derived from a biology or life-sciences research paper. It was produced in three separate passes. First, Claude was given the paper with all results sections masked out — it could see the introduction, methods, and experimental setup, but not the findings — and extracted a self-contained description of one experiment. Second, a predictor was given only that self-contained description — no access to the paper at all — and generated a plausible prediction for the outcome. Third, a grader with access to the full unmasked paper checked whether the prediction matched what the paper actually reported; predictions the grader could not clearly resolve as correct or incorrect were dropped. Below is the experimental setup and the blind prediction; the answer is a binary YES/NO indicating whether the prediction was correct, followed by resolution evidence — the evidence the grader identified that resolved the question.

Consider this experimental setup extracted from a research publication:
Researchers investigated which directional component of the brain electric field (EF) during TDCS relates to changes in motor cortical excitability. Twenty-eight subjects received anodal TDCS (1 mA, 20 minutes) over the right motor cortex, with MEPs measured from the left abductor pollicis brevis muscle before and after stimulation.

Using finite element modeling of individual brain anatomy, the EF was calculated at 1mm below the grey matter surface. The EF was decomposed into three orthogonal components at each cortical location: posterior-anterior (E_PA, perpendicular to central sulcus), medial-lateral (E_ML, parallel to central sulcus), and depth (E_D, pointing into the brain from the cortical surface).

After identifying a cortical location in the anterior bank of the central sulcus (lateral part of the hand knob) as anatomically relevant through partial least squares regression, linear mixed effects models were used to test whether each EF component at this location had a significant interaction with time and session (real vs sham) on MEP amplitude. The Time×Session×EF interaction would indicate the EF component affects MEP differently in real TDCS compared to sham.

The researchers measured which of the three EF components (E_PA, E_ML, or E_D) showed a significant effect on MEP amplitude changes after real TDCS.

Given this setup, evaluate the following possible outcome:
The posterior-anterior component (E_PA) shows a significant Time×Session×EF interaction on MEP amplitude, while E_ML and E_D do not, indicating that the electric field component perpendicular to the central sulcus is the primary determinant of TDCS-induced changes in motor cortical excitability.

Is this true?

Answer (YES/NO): NO